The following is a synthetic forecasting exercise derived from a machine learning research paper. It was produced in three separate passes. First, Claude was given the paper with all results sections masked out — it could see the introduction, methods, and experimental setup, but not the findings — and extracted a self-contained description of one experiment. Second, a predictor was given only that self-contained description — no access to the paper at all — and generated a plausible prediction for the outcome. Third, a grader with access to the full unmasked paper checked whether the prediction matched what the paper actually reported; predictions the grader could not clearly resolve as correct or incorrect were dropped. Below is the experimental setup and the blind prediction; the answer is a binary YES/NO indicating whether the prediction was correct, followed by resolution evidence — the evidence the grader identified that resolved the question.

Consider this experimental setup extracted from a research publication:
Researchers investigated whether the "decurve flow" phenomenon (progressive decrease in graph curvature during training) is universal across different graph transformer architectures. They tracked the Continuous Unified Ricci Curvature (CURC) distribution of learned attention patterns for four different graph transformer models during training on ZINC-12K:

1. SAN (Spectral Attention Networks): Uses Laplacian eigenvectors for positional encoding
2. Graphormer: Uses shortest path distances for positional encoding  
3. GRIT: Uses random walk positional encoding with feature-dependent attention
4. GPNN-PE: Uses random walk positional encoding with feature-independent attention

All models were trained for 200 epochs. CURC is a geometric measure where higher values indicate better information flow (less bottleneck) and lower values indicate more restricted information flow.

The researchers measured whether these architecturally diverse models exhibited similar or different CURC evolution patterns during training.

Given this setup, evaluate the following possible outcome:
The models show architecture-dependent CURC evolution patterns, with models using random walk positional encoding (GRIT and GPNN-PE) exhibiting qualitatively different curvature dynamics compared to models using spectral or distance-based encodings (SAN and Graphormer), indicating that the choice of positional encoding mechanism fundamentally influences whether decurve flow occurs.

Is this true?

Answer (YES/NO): NO